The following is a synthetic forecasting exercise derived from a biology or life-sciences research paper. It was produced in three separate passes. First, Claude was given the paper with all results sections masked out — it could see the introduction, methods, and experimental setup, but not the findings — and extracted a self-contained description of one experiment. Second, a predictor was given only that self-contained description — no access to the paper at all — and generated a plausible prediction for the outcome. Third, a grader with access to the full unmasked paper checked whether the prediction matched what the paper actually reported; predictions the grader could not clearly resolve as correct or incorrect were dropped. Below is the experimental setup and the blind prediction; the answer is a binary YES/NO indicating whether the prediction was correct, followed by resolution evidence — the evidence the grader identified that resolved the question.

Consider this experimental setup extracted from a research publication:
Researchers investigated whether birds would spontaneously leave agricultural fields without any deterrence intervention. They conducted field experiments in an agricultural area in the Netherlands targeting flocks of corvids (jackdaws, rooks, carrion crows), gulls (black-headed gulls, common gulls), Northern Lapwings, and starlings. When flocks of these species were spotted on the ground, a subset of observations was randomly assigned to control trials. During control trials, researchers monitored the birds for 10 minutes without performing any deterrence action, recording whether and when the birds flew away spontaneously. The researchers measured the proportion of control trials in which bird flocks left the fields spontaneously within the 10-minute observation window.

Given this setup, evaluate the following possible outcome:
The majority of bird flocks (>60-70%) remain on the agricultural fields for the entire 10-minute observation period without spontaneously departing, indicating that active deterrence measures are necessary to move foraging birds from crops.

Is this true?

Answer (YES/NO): YES